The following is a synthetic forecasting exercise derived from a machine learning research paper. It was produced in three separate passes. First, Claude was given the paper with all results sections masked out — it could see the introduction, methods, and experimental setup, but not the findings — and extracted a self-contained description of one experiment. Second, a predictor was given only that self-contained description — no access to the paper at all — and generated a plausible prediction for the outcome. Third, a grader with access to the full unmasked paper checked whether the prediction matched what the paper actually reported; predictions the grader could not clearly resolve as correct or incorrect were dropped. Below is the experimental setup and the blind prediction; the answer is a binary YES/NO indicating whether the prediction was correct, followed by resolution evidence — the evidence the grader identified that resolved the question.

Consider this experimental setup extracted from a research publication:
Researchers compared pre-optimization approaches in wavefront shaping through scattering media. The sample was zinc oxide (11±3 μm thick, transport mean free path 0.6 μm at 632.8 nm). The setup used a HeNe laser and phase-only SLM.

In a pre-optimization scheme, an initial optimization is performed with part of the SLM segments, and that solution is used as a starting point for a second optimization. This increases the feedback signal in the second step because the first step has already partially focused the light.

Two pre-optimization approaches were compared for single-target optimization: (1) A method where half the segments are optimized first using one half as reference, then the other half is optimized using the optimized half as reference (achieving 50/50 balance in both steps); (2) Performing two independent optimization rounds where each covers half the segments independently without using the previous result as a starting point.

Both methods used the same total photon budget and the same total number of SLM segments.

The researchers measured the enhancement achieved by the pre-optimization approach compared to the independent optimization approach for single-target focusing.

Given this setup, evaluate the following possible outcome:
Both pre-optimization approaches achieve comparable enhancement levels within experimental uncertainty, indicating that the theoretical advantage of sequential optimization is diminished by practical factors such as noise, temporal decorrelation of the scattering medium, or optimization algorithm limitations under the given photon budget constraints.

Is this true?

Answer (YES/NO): NO